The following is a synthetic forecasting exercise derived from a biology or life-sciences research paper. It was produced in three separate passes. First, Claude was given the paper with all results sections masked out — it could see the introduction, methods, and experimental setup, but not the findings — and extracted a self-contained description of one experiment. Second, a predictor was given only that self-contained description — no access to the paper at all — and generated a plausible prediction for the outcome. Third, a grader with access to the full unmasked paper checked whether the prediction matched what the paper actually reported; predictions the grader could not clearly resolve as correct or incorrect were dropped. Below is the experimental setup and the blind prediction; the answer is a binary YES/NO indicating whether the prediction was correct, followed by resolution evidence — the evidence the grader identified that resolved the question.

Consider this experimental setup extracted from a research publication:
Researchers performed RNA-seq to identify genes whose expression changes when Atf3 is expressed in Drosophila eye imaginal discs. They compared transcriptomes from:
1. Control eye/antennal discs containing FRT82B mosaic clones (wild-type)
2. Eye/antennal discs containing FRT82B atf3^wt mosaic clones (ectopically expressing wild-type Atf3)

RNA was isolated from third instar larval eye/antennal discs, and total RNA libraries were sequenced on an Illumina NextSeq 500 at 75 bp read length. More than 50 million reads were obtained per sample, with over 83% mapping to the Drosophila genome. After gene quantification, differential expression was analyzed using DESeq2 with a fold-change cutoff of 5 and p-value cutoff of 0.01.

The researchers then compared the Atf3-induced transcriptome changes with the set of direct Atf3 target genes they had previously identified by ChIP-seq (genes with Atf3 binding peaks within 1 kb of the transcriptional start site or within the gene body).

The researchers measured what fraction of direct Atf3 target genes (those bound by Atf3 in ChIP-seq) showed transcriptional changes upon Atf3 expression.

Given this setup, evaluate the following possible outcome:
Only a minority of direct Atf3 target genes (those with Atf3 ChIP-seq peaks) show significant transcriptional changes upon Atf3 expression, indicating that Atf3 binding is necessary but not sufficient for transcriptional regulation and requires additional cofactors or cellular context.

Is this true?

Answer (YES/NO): YES